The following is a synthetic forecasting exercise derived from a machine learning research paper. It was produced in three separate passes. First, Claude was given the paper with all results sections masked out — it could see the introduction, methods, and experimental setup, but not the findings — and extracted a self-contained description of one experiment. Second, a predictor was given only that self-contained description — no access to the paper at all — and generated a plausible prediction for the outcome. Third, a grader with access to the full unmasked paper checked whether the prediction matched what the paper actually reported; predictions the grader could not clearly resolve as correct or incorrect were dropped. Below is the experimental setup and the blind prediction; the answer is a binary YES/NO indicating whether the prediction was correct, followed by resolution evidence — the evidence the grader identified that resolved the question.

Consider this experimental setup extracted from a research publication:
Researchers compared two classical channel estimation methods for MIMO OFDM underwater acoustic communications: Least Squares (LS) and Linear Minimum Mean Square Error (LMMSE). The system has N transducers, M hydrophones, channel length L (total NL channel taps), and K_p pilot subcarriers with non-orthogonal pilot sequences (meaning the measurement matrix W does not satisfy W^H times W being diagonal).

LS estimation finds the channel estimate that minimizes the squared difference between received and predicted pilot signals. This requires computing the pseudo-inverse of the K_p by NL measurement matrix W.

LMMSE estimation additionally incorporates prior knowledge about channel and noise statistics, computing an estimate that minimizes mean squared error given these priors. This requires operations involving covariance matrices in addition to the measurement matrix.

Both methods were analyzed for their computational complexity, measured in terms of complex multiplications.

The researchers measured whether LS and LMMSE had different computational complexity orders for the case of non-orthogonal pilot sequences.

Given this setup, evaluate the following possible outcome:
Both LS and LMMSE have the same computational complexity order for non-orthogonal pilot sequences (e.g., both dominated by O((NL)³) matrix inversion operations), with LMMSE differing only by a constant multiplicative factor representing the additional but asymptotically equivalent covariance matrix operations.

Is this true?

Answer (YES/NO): YES